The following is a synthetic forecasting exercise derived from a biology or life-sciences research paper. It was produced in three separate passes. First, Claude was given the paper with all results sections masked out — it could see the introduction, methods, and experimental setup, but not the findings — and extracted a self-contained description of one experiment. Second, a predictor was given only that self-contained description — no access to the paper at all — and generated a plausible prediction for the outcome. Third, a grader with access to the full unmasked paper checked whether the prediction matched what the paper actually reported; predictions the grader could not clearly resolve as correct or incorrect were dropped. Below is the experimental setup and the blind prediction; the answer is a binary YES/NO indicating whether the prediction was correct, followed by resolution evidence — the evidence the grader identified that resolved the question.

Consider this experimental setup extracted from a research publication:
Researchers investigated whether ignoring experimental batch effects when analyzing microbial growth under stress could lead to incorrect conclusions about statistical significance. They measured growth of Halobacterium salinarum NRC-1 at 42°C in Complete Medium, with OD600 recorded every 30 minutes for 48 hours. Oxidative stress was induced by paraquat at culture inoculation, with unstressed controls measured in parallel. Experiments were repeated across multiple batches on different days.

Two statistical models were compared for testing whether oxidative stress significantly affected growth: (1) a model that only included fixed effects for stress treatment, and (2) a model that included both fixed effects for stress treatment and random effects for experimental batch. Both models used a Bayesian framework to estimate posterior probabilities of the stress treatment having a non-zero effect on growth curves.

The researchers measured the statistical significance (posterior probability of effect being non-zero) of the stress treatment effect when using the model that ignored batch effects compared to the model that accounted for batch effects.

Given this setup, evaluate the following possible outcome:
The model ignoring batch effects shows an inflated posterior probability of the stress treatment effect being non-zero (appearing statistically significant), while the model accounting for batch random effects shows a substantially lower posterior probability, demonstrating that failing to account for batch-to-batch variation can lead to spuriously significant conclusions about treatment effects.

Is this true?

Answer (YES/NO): YES